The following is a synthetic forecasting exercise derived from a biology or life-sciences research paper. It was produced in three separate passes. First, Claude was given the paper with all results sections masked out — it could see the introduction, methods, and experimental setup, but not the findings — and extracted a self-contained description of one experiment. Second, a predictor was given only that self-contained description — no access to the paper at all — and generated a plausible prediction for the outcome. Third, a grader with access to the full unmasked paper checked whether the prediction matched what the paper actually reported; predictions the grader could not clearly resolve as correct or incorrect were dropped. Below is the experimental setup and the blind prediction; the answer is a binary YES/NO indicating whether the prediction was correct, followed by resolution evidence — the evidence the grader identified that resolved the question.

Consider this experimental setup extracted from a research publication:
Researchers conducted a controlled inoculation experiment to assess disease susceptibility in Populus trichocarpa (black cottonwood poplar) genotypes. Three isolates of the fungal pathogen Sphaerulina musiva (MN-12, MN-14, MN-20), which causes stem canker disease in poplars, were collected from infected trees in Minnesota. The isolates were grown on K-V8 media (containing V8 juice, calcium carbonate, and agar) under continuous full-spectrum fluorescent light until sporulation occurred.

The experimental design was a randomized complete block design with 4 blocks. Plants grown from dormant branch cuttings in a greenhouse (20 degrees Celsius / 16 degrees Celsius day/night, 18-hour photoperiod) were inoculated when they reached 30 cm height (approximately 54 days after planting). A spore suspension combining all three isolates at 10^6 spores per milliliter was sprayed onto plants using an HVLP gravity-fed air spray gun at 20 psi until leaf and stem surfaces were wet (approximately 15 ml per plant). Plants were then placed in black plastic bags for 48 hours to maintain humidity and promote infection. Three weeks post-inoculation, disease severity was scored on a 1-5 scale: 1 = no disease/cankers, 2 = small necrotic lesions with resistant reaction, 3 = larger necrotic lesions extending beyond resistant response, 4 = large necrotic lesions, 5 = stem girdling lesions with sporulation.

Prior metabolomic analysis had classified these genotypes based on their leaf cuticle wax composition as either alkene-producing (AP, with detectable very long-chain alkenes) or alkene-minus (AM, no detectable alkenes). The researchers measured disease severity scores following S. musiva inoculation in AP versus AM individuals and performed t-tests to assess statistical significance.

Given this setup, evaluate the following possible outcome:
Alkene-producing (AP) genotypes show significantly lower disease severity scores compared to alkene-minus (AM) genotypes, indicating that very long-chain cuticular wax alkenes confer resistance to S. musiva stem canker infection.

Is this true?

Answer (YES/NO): NO